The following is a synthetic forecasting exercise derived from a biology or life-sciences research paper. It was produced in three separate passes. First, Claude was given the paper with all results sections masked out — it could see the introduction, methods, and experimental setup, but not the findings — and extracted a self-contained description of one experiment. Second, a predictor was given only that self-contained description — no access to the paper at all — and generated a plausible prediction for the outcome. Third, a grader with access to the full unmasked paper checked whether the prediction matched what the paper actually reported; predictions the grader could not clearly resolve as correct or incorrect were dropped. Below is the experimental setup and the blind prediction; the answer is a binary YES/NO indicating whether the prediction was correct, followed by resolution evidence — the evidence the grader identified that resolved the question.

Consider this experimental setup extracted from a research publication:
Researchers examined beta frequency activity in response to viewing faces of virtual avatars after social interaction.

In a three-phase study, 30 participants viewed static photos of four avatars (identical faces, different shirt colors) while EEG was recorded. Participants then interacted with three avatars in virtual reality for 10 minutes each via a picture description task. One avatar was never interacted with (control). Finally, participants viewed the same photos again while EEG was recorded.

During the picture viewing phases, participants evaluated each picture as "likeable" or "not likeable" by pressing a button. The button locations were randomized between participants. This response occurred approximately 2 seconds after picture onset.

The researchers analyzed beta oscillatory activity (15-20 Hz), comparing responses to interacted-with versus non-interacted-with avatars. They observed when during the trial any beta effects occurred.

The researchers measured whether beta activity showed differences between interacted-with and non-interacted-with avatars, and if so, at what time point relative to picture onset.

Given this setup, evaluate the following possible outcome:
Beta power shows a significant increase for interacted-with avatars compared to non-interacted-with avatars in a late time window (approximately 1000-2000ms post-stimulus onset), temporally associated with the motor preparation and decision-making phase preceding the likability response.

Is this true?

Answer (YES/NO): NO